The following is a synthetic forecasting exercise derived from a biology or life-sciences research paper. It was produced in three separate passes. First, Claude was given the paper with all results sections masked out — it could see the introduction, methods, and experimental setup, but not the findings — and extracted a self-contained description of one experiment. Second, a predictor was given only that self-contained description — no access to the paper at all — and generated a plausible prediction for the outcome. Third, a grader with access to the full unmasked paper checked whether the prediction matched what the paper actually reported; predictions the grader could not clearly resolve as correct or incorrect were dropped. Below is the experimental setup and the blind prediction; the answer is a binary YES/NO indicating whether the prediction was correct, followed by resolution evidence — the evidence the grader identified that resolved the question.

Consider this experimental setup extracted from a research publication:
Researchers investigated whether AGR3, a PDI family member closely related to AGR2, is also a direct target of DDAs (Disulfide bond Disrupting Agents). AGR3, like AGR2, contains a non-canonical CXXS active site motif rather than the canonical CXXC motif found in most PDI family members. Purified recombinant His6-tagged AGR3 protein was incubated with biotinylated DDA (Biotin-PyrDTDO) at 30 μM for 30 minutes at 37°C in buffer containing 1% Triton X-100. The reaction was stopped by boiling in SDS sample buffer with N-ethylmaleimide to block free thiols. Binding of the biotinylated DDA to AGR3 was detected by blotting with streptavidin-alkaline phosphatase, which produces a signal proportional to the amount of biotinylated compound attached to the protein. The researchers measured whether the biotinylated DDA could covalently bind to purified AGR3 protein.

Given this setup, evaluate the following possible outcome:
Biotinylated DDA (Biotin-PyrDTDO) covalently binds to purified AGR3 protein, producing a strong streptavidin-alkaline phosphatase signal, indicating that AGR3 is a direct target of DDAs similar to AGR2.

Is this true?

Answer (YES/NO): YES